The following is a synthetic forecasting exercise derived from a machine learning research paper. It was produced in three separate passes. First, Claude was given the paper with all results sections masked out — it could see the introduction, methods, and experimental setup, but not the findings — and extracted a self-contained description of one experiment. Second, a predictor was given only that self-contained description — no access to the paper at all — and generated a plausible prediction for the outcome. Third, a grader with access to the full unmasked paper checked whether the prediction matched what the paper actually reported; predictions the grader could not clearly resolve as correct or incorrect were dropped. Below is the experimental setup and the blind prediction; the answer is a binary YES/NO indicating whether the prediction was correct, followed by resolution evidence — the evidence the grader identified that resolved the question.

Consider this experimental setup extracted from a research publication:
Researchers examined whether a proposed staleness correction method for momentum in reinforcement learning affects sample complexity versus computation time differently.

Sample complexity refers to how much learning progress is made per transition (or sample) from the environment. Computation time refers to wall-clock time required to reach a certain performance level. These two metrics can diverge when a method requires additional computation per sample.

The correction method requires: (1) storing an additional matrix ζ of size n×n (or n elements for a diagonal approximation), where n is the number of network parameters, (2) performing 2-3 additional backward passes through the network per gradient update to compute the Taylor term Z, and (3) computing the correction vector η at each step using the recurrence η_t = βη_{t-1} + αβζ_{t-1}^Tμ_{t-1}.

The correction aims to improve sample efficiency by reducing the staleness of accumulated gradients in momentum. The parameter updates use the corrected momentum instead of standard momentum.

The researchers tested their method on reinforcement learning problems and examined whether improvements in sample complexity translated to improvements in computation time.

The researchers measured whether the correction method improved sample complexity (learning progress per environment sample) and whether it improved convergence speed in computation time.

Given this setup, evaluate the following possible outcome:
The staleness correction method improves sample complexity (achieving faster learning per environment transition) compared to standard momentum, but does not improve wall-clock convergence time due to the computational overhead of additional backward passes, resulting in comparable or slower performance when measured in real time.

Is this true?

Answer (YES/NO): YES